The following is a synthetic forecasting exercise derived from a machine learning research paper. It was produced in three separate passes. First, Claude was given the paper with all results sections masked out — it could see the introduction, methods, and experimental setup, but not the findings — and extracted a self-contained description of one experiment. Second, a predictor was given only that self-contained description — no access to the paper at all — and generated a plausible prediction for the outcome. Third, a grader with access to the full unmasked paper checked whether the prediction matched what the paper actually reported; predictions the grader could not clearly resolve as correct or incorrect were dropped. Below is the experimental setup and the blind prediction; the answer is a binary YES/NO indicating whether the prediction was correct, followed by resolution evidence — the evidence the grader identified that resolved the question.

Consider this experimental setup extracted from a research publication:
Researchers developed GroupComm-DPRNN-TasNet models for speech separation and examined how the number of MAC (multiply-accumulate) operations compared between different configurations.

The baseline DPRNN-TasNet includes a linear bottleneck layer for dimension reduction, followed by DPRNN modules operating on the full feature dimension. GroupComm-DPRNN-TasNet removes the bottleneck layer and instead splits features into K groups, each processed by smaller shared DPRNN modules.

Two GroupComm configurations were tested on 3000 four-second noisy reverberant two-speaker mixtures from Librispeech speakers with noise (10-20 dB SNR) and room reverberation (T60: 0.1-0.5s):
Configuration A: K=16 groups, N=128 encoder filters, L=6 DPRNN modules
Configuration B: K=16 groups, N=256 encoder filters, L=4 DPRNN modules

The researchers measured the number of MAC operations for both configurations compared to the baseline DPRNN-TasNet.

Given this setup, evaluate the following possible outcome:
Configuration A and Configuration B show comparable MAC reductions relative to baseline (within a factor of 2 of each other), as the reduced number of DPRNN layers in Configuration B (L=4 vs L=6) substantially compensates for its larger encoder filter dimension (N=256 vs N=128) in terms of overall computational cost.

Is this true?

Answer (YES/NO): NO